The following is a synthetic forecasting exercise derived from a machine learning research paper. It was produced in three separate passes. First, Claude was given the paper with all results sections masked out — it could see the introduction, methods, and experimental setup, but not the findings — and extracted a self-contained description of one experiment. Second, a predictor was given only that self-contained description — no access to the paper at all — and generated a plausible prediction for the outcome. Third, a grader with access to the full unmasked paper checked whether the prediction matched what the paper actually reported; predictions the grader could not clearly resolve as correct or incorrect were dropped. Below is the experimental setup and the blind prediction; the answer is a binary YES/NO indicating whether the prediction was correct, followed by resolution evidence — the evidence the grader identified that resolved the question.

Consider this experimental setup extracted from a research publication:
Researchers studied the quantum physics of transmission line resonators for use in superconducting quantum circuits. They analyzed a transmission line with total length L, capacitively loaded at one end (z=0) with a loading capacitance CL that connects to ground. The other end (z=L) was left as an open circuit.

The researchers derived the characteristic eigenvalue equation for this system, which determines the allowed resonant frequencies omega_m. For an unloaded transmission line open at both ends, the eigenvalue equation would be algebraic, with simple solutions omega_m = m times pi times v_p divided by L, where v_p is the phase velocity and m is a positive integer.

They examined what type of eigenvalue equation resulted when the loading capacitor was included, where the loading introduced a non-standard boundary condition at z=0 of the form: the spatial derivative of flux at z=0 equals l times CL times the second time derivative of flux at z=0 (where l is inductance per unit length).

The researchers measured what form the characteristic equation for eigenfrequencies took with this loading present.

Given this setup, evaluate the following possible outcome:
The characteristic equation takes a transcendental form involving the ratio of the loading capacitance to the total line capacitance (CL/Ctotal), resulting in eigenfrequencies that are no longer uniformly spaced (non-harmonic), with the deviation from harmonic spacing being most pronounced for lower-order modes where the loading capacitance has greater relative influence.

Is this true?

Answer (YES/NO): NO